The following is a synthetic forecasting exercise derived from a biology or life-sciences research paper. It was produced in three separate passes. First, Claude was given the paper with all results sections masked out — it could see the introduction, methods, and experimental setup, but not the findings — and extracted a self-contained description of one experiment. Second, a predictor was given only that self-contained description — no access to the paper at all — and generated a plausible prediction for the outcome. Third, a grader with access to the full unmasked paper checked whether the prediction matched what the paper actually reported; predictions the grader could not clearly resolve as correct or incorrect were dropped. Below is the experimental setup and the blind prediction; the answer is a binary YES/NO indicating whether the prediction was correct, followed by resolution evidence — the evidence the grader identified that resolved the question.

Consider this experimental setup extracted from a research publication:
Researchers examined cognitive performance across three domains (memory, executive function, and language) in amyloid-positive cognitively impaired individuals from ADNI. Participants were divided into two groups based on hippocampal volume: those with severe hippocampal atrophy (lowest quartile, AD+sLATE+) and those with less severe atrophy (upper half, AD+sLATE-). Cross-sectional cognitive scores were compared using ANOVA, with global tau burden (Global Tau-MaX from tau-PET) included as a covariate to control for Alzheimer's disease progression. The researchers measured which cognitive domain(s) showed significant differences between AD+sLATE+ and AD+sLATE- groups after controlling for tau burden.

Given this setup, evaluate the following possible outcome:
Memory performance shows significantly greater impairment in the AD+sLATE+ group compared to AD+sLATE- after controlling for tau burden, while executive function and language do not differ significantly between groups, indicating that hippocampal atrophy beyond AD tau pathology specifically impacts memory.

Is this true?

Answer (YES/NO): YES